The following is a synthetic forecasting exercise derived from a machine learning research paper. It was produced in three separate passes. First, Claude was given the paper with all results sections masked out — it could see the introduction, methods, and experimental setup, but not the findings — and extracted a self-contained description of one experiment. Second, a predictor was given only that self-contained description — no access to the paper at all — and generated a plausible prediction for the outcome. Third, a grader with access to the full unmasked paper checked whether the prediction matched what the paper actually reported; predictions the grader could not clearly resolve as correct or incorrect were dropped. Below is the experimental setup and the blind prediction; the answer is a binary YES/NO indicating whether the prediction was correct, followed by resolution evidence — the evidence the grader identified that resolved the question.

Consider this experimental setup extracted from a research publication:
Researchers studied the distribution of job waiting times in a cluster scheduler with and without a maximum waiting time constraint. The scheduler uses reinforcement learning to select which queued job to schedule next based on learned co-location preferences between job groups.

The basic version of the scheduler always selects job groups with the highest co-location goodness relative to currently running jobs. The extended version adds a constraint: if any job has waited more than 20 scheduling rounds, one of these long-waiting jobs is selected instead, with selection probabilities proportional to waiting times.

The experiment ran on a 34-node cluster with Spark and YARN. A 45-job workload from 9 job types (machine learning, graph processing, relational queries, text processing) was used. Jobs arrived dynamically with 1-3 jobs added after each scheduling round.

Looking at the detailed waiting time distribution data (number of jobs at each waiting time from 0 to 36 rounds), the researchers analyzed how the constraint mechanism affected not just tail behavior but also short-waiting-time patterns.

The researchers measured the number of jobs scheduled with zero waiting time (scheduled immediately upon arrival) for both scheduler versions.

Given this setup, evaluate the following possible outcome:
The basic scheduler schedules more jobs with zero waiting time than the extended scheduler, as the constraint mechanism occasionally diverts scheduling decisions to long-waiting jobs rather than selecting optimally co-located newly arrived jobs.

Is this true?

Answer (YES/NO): YES